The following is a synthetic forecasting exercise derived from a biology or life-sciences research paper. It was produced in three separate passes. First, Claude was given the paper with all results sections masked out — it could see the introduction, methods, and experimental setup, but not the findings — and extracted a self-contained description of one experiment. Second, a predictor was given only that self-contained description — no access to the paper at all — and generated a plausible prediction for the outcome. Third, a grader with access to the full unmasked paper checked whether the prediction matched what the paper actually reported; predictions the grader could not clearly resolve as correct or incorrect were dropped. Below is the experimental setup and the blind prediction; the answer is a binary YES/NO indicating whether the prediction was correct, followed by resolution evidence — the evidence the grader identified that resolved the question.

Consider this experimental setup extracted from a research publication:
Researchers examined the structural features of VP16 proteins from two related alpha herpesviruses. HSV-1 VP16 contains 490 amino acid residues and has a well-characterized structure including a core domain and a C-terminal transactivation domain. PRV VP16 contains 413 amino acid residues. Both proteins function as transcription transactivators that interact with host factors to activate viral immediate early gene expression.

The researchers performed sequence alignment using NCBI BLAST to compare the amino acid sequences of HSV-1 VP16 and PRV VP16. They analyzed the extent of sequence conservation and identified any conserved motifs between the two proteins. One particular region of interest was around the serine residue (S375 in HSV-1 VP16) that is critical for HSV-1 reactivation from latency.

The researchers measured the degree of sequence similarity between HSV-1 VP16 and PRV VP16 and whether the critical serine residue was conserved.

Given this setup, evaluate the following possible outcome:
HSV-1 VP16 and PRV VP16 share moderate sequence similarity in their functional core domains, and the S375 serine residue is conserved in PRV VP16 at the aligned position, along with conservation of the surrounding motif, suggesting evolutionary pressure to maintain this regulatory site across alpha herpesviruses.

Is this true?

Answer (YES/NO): NO